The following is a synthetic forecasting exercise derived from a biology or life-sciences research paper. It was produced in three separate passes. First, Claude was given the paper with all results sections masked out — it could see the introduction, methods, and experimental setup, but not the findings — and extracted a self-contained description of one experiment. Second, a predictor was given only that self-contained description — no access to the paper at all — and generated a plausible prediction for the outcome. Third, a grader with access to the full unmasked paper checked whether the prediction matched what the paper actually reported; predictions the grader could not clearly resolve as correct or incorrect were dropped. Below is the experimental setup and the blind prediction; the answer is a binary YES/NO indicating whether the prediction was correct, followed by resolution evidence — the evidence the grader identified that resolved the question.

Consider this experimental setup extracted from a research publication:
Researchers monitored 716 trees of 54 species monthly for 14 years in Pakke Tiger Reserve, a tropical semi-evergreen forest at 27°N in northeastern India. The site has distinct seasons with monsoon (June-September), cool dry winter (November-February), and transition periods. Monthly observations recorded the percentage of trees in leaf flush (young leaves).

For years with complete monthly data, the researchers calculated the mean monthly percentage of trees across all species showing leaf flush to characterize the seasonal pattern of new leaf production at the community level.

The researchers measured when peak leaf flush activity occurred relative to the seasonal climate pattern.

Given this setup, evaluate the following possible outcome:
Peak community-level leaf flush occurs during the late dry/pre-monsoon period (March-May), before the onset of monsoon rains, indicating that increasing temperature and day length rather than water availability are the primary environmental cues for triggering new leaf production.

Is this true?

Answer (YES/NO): YES